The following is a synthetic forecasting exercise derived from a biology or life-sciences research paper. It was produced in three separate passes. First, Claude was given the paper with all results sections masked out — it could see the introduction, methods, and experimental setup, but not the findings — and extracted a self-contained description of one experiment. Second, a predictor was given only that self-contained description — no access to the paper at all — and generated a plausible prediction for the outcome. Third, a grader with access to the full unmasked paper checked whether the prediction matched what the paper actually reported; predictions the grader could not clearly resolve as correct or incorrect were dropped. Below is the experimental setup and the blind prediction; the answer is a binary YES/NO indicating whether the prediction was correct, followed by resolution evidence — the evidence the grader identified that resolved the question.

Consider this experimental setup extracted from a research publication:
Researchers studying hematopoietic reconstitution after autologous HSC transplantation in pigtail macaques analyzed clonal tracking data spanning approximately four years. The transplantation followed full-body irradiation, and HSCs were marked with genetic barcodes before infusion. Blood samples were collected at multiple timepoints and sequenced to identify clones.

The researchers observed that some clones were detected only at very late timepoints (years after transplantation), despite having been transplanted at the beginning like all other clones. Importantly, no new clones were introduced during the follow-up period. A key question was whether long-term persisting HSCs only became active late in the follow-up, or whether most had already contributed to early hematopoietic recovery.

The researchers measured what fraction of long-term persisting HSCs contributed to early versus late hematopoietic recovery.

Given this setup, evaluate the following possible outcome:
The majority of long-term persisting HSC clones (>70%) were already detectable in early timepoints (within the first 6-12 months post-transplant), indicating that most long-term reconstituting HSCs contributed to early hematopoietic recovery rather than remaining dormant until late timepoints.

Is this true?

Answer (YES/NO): YES